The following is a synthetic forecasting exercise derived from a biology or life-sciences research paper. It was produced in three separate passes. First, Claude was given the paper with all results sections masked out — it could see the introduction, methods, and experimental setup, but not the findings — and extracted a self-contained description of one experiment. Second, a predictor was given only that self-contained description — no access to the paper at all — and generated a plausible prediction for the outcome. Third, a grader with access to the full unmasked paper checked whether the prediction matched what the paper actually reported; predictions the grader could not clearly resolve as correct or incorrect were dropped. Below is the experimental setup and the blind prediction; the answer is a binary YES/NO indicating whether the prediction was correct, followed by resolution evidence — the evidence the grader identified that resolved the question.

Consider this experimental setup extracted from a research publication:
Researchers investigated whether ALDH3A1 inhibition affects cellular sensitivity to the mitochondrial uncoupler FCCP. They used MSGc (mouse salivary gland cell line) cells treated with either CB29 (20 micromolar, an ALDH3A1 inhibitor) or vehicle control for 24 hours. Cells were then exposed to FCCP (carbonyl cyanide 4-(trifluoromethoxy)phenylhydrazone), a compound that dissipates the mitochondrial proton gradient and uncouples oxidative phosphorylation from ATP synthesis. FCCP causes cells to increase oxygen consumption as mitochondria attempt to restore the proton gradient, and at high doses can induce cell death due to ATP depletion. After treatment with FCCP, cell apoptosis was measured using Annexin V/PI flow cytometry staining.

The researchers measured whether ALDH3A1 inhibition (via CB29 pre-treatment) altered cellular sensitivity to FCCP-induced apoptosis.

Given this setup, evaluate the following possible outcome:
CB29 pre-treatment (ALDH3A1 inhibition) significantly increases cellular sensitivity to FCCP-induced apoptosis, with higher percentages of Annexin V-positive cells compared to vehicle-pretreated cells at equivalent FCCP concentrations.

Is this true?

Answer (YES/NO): YES